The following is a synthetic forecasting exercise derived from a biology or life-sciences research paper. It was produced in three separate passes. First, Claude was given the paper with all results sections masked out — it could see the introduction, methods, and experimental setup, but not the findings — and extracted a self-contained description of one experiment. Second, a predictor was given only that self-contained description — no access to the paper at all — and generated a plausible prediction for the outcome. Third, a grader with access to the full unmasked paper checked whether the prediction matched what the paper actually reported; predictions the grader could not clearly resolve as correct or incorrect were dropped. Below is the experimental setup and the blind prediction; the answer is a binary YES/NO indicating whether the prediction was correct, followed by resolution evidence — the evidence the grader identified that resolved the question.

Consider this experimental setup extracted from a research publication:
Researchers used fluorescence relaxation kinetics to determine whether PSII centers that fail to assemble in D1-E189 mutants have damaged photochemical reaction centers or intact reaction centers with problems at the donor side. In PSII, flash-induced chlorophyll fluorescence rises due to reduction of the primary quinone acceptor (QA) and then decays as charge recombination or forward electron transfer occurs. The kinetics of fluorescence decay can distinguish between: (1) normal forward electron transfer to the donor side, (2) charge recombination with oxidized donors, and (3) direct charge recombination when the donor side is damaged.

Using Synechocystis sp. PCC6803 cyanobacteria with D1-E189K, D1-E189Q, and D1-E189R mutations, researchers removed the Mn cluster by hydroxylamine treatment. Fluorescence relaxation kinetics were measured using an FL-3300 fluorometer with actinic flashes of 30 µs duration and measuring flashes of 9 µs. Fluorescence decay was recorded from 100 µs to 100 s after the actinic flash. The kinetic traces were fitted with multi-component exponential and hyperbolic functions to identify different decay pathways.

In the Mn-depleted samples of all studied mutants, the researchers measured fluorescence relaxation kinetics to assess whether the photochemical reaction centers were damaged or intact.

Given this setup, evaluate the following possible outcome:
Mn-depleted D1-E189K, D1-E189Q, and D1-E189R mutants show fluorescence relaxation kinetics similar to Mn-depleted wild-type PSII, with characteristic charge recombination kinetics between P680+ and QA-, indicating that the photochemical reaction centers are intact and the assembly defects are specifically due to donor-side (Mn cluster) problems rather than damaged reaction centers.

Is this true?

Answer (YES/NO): YES